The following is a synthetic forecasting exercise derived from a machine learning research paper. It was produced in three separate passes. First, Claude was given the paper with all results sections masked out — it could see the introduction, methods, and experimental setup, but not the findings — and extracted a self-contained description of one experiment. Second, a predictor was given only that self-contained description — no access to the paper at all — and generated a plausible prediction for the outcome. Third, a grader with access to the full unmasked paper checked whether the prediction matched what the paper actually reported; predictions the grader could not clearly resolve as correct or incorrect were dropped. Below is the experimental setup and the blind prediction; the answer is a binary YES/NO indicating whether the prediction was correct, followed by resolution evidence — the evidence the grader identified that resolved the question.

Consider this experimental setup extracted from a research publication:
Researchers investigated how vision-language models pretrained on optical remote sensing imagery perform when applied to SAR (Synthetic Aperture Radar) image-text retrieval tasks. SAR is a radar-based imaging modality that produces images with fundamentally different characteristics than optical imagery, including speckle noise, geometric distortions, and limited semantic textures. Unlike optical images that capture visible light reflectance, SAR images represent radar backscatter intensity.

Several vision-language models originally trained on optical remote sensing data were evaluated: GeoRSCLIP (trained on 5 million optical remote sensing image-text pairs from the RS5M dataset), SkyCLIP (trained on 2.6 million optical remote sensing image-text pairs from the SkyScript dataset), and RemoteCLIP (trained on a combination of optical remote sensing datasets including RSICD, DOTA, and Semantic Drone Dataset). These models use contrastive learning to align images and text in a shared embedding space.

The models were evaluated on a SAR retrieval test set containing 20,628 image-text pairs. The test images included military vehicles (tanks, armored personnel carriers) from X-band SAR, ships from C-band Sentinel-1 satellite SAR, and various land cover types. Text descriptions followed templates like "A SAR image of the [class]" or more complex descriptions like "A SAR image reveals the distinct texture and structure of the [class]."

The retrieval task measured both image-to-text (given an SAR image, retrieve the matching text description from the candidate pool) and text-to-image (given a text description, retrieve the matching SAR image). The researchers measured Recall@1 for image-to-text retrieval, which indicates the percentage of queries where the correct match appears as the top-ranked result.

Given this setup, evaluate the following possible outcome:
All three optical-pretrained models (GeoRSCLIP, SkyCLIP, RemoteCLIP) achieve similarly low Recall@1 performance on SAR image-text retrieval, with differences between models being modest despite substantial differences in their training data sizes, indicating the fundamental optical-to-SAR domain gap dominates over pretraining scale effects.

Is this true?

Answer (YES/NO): YES